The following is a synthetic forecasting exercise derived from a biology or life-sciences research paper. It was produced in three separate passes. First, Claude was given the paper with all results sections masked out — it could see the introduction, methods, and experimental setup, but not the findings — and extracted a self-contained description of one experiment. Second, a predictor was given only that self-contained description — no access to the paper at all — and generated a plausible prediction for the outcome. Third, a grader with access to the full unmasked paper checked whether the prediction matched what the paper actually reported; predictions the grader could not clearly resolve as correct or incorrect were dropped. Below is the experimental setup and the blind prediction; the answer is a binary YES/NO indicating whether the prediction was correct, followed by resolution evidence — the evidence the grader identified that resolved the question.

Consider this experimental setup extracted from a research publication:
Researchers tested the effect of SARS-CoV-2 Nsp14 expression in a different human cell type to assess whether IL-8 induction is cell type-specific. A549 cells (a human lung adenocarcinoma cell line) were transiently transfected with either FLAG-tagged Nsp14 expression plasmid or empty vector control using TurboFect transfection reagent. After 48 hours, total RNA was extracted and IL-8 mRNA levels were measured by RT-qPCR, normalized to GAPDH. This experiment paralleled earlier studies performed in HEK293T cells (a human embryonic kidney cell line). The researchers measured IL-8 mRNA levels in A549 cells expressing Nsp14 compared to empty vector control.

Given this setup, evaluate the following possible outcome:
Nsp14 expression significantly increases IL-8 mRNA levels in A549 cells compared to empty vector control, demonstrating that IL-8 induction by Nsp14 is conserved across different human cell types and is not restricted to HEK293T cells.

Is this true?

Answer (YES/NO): YES